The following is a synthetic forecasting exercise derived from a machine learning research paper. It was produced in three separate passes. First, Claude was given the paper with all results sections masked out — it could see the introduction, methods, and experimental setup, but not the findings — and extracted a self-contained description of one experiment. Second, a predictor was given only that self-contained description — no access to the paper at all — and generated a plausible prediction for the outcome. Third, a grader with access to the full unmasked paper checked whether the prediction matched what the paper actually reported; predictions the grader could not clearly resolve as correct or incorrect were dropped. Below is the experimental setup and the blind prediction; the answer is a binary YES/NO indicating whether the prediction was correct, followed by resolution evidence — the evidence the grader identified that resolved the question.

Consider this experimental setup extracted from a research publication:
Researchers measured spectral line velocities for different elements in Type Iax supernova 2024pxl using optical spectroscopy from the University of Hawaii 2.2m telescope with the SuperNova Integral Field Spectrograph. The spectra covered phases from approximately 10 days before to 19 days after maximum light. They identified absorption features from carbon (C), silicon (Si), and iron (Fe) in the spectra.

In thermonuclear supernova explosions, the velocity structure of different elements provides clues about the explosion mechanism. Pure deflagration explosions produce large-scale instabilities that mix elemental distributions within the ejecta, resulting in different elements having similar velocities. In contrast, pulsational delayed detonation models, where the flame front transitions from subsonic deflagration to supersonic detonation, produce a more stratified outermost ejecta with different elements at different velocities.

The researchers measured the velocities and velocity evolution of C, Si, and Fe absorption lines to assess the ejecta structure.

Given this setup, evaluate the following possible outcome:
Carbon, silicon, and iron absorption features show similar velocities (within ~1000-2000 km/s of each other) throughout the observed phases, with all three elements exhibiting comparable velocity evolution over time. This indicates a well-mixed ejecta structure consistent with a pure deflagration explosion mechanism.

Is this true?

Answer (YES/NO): YES